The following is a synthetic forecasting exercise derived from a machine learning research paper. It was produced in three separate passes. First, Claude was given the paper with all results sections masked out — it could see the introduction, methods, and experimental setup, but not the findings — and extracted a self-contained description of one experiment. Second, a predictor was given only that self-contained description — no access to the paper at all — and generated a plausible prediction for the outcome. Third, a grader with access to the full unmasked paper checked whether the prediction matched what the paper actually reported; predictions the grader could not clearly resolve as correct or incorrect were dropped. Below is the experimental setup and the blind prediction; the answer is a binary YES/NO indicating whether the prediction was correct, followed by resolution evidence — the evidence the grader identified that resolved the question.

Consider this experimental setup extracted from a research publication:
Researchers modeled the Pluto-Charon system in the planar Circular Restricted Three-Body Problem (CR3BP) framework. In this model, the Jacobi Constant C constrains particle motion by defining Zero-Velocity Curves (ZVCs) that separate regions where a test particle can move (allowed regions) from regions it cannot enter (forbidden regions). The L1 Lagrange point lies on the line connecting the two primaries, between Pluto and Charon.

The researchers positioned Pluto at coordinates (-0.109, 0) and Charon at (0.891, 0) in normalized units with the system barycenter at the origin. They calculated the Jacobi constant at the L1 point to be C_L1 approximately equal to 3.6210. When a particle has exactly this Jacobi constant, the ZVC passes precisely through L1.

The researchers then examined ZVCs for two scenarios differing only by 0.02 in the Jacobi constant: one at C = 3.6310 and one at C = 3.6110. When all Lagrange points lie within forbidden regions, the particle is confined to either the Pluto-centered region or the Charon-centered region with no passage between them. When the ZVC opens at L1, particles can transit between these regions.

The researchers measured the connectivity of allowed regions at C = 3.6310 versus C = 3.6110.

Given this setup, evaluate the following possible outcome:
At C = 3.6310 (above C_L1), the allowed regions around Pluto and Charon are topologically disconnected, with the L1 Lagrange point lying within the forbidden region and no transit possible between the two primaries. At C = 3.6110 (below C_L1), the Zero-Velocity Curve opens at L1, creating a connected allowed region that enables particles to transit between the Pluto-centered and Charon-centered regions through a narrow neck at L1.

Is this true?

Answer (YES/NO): YES